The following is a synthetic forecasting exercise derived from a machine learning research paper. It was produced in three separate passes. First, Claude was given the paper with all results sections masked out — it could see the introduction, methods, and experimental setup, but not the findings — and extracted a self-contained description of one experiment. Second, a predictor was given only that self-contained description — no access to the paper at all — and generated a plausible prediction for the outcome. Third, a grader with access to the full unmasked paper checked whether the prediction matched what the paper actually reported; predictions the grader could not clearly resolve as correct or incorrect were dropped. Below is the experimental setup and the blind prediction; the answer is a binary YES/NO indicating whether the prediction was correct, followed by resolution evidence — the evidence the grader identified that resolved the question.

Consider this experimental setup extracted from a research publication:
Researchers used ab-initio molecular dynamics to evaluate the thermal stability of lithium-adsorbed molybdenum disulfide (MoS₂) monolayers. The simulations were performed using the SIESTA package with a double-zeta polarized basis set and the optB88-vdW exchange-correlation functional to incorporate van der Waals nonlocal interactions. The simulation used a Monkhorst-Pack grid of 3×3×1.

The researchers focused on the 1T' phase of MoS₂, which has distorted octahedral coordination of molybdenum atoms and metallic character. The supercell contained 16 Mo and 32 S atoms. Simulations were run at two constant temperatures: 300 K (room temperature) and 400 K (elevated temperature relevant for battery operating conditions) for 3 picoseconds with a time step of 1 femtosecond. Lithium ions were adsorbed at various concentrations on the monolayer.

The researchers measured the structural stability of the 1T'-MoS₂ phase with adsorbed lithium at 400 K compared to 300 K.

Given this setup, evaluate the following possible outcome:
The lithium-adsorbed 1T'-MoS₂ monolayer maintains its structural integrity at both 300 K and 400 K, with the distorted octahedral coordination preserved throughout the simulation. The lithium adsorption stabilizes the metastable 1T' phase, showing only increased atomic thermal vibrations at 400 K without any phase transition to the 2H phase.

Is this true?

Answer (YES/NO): YES